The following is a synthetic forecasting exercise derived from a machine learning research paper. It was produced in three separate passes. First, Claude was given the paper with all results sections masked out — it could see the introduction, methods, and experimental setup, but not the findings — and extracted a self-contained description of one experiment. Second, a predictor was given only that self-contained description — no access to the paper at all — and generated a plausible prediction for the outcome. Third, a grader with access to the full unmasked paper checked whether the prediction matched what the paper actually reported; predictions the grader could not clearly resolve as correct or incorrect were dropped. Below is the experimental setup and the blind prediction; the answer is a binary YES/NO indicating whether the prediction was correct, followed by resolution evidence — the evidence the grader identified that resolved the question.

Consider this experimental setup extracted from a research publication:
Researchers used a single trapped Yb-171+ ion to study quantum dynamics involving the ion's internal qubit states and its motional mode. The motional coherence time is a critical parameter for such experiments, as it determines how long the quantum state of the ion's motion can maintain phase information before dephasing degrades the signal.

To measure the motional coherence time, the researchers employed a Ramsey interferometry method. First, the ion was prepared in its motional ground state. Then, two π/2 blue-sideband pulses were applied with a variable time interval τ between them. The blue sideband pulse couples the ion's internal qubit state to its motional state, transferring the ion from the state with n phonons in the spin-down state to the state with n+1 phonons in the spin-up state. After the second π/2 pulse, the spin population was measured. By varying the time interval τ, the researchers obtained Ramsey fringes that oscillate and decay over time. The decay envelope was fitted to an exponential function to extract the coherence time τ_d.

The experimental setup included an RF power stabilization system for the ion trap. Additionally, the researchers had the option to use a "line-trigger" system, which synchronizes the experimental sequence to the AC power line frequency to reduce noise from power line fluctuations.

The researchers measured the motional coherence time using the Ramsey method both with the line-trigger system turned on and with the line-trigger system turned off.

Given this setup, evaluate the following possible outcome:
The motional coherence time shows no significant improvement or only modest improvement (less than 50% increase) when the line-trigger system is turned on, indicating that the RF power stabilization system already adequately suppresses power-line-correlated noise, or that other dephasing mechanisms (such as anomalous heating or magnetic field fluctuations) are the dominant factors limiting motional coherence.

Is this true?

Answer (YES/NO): NO